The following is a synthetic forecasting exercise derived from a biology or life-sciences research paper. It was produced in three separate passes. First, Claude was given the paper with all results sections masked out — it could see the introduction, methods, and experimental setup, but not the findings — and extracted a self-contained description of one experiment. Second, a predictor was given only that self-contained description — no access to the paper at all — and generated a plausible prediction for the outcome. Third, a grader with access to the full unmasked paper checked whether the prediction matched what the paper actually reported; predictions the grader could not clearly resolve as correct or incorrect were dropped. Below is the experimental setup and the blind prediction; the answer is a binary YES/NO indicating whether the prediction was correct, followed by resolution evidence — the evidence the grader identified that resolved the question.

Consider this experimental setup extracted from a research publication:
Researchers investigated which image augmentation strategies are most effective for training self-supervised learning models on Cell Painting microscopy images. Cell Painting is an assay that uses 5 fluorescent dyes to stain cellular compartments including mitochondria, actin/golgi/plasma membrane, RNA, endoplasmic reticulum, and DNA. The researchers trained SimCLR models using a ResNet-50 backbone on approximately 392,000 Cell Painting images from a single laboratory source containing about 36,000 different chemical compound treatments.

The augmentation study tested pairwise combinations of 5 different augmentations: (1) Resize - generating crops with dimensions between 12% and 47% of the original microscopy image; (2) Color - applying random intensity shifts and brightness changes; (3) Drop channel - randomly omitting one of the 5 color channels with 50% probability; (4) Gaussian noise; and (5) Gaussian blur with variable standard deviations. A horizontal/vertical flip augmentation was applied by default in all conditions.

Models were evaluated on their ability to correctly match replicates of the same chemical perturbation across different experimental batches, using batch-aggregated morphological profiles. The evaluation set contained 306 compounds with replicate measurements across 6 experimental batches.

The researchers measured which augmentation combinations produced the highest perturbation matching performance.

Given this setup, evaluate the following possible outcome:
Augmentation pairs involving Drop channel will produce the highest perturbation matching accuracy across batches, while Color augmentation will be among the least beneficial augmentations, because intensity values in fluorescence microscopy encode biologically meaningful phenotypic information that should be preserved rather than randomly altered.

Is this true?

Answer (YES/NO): NO